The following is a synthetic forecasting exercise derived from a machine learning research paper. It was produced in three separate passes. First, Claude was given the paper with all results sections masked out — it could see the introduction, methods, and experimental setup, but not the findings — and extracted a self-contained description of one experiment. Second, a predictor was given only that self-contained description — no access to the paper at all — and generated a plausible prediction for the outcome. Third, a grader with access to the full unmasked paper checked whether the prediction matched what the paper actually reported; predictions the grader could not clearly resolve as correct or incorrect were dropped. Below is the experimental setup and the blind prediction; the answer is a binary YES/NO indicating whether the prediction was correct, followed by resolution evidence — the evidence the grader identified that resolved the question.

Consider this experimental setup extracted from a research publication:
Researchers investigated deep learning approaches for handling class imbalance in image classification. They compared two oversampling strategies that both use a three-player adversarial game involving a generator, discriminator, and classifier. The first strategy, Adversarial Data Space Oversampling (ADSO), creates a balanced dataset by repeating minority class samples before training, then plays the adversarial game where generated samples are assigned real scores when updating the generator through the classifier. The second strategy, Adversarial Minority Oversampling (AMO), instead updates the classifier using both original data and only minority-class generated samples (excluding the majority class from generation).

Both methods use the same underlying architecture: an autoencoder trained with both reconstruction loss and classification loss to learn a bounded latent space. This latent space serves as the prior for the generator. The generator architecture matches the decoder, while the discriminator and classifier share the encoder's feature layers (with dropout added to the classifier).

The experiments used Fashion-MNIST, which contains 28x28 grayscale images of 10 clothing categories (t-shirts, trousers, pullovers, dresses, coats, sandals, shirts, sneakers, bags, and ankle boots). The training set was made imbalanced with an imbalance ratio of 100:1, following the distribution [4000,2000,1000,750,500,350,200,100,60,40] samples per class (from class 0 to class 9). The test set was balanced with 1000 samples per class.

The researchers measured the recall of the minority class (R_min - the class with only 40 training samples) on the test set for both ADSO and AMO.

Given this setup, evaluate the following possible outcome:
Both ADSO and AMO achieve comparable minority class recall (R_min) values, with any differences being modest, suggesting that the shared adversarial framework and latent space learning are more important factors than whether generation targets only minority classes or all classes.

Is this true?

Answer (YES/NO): NO